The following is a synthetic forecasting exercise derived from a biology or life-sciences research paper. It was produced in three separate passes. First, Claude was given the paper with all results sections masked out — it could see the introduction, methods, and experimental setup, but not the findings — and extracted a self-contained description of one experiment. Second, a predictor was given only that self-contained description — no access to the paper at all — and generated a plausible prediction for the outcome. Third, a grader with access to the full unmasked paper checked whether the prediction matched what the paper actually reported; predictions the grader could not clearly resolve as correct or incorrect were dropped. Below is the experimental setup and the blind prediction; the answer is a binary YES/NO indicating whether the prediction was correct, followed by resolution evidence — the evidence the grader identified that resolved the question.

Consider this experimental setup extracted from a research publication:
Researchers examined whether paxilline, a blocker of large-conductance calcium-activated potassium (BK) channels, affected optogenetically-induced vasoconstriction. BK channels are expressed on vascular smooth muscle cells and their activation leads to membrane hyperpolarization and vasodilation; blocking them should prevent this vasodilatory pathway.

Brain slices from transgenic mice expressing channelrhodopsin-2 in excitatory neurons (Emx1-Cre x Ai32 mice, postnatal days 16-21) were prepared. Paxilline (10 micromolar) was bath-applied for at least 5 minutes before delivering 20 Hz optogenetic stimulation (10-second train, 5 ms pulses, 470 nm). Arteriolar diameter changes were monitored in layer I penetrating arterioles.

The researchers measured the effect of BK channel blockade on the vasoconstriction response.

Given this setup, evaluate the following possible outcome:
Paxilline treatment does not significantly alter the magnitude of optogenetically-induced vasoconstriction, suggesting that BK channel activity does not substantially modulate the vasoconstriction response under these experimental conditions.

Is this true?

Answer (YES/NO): YES